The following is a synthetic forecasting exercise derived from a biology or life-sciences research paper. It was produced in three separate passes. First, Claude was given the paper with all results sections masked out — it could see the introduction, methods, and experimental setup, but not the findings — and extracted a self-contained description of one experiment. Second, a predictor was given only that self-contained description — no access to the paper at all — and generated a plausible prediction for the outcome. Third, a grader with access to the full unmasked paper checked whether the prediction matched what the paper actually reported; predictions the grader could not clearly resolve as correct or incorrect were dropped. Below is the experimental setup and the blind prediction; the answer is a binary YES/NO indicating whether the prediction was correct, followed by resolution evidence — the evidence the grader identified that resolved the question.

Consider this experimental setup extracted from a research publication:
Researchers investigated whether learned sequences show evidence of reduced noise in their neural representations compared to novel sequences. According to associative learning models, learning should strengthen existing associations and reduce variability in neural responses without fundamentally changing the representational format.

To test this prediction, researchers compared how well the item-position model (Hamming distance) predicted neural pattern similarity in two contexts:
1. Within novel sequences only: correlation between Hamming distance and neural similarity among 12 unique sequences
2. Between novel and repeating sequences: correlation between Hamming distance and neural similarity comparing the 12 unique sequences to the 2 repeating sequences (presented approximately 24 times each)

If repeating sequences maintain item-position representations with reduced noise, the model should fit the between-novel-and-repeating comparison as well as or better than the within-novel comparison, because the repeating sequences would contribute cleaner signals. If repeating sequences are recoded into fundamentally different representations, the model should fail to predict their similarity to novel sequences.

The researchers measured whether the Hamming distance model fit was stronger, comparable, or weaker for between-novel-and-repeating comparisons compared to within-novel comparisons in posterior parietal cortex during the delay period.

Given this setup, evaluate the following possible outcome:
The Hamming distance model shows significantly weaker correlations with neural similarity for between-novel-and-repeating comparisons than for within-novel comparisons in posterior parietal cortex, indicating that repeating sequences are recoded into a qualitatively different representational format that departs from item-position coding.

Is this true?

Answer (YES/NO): YES